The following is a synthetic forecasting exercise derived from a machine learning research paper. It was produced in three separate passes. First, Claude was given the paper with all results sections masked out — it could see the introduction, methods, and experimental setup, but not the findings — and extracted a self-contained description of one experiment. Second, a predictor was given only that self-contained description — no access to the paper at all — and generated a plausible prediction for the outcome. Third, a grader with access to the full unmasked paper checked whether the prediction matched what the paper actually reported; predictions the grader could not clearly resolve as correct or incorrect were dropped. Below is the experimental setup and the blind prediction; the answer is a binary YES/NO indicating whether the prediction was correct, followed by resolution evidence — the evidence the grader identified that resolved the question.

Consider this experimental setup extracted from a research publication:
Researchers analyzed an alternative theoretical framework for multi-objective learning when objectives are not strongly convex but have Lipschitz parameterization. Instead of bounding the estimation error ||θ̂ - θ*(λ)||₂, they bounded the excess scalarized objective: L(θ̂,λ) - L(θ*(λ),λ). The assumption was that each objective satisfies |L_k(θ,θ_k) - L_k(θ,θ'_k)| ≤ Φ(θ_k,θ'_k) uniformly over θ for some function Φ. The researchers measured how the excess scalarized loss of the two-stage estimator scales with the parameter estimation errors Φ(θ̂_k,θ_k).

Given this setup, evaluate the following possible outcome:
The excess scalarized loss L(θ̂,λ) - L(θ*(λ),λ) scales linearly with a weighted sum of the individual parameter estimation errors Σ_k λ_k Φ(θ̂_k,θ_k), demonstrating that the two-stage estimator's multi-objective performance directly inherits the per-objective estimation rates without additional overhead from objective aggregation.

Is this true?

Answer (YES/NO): YES